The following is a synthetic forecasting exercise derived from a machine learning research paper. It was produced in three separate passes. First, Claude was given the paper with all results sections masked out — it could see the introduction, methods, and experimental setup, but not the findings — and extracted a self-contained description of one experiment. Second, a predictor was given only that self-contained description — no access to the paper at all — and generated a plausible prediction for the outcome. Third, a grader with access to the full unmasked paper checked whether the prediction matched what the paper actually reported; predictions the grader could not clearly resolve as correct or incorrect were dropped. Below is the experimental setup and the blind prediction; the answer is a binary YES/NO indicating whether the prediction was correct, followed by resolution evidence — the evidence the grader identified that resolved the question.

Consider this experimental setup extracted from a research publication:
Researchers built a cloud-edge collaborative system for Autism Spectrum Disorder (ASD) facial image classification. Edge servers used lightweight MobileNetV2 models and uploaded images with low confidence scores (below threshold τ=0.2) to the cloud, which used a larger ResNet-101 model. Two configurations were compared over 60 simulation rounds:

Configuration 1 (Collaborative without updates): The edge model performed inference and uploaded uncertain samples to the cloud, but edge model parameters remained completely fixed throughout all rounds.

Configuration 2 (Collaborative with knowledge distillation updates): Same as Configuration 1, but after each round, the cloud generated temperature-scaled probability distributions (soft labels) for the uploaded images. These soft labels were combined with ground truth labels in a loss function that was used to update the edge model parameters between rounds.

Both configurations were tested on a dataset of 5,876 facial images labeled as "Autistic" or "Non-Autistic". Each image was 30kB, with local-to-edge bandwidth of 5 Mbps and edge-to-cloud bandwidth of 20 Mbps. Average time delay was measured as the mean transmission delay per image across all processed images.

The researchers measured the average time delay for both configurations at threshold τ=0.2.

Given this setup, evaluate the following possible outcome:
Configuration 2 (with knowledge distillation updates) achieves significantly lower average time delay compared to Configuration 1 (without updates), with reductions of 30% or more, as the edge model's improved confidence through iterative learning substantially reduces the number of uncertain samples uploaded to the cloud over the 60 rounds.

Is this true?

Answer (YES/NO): NO